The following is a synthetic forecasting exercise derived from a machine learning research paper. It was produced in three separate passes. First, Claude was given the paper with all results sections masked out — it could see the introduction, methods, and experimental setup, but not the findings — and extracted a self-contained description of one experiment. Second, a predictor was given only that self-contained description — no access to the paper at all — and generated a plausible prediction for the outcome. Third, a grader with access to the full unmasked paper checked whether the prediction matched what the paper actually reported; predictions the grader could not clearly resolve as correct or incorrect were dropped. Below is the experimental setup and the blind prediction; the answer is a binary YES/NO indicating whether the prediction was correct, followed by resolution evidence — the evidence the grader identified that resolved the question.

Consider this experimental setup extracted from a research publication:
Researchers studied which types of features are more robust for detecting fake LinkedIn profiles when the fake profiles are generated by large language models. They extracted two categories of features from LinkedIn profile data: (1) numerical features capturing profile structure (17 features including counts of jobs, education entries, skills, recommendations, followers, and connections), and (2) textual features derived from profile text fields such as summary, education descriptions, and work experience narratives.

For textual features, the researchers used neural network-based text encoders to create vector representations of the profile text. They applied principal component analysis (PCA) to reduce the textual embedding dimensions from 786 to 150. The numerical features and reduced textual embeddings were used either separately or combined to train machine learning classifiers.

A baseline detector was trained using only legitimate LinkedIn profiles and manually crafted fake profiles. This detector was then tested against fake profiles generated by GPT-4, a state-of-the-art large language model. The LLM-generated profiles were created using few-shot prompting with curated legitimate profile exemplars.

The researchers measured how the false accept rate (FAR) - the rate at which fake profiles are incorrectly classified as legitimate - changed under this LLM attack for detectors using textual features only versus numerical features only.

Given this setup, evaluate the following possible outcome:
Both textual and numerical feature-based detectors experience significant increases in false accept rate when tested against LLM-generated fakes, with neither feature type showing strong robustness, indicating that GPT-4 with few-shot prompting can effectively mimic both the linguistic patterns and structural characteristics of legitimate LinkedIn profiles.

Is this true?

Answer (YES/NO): NO